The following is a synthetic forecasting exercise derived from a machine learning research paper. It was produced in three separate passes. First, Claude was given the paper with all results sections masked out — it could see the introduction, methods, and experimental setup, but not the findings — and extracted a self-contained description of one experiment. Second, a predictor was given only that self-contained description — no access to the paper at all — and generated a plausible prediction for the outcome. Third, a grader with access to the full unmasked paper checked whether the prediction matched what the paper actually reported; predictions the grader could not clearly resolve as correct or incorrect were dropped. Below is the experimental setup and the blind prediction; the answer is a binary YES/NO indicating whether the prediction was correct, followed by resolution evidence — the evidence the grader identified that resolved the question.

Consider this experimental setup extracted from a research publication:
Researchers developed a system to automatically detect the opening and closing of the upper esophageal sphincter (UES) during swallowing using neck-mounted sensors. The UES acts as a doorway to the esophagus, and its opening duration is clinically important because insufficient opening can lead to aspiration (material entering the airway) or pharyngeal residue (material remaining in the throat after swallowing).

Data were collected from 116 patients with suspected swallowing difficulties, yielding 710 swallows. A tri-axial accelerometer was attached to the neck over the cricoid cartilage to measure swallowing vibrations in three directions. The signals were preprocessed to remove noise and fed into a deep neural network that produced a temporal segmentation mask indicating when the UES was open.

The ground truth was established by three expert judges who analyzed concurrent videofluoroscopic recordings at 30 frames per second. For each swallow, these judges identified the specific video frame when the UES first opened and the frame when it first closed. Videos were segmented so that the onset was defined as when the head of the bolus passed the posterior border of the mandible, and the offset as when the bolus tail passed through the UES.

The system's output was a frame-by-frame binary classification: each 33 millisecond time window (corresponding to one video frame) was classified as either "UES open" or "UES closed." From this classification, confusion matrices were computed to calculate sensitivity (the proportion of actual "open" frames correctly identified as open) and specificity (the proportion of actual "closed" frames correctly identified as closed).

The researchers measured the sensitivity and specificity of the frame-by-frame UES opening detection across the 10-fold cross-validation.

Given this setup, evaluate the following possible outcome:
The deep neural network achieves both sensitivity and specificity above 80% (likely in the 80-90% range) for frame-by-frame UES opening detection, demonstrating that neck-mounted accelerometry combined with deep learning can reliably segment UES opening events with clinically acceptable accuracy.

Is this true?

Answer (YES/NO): NO